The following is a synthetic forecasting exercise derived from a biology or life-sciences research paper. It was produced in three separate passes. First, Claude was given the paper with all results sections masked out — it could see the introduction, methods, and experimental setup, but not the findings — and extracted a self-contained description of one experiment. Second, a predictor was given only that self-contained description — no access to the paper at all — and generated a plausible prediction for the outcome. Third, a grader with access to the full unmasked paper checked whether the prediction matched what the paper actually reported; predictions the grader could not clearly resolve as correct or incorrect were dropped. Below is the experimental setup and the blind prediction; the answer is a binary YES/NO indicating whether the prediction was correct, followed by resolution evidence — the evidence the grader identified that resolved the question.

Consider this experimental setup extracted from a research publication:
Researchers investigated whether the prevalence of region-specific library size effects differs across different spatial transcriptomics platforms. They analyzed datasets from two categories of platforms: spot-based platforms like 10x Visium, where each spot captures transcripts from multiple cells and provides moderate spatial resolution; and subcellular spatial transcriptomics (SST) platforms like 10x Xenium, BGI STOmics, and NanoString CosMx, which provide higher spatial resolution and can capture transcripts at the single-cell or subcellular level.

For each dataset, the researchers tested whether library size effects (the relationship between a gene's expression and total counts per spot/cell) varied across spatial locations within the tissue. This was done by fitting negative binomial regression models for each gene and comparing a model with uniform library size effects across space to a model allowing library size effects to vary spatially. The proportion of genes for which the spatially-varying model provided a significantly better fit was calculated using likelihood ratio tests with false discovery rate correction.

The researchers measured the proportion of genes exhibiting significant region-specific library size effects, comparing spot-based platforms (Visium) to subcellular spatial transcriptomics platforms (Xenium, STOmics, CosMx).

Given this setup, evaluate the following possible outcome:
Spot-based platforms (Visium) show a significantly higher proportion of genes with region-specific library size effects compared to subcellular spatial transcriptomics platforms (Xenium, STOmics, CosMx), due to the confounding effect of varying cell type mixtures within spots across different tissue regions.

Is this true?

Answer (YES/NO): NO